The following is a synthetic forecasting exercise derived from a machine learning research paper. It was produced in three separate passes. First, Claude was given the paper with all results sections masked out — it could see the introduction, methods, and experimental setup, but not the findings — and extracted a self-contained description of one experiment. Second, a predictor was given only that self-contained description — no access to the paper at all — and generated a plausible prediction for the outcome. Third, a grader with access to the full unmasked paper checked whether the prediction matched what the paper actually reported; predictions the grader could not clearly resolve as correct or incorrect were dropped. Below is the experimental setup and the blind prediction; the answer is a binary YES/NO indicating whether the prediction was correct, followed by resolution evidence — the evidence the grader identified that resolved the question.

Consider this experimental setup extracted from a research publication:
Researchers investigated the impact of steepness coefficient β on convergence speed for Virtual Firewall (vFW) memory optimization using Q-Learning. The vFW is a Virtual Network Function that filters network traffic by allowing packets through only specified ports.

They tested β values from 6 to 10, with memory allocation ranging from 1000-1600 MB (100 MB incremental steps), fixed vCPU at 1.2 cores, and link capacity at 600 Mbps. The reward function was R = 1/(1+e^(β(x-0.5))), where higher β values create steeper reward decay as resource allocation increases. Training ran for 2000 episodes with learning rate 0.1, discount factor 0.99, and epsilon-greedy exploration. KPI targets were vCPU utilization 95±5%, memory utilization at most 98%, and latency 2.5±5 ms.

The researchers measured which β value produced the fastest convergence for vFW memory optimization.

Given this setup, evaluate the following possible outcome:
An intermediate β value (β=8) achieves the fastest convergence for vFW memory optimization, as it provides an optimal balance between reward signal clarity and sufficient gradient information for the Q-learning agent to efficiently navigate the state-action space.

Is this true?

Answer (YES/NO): NO